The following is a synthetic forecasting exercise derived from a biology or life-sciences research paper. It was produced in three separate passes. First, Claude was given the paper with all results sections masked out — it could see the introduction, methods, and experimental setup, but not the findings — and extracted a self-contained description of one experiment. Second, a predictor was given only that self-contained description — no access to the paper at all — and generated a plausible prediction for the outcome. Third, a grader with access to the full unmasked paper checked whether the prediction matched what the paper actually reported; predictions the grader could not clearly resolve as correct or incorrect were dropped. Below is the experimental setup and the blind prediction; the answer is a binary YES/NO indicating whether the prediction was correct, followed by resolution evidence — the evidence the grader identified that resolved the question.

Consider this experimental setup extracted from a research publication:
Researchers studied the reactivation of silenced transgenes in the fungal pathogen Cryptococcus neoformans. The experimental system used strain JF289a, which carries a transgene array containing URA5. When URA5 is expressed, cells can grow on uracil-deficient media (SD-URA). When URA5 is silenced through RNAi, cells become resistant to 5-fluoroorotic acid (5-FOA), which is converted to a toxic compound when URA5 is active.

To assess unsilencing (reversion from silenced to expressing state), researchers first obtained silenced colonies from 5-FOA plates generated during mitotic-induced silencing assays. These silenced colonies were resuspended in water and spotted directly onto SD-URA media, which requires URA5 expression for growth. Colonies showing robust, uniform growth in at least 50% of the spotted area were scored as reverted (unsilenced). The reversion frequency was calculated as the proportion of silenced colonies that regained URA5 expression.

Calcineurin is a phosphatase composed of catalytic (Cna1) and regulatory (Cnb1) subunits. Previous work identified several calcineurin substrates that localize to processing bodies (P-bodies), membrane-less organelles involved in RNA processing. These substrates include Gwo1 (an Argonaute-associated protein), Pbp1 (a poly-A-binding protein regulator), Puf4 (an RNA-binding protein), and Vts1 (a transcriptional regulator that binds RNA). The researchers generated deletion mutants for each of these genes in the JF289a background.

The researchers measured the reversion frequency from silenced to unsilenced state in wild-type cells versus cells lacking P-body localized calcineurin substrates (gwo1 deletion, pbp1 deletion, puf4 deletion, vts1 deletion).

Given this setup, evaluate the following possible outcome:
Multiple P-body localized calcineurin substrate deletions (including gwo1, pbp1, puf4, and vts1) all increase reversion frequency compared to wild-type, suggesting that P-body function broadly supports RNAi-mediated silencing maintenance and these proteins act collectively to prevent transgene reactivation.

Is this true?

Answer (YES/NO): NO